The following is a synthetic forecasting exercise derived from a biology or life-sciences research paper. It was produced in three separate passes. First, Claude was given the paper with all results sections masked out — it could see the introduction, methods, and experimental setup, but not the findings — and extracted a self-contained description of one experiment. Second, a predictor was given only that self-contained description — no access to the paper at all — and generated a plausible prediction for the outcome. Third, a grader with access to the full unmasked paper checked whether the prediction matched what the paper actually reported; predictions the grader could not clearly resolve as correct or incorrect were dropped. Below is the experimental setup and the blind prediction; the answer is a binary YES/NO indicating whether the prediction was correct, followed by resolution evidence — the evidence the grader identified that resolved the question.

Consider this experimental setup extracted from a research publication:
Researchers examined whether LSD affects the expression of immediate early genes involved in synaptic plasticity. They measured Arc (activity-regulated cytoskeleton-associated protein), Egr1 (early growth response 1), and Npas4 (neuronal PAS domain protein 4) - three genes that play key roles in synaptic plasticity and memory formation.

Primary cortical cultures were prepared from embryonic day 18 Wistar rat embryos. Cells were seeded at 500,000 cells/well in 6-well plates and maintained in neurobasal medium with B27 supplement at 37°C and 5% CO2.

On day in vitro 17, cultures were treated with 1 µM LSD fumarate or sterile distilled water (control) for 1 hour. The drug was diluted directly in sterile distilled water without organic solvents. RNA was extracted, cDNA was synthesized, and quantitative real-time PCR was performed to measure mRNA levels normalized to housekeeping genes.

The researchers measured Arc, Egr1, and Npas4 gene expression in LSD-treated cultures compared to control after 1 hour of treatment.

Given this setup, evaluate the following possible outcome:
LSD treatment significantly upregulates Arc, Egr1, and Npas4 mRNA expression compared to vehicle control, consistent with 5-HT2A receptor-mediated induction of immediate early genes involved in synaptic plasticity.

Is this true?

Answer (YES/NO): NO